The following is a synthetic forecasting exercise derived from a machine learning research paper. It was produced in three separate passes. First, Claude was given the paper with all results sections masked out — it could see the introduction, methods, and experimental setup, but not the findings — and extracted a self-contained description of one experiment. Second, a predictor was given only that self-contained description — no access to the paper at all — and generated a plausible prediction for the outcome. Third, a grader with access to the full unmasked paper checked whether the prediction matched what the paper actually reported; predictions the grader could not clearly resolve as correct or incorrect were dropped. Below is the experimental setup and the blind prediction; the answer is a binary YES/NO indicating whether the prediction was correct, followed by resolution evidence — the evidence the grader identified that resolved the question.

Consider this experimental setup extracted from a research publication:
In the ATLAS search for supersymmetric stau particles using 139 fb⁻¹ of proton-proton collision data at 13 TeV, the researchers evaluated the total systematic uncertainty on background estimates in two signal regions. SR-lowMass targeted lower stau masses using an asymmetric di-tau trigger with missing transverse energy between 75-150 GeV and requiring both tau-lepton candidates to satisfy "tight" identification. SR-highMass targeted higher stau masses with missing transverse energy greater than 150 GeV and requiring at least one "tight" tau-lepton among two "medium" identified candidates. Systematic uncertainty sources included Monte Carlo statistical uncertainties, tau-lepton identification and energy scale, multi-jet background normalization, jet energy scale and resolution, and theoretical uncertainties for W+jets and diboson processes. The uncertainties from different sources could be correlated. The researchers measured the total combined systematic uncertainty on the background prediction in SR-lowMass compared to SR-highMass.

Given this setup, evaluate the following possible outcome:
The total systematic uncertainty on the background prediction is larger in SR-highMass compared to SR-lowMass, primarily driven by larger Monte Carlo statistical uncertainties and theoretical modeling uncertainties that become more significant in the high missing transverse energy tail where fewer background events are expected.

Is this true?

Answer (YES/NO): NO